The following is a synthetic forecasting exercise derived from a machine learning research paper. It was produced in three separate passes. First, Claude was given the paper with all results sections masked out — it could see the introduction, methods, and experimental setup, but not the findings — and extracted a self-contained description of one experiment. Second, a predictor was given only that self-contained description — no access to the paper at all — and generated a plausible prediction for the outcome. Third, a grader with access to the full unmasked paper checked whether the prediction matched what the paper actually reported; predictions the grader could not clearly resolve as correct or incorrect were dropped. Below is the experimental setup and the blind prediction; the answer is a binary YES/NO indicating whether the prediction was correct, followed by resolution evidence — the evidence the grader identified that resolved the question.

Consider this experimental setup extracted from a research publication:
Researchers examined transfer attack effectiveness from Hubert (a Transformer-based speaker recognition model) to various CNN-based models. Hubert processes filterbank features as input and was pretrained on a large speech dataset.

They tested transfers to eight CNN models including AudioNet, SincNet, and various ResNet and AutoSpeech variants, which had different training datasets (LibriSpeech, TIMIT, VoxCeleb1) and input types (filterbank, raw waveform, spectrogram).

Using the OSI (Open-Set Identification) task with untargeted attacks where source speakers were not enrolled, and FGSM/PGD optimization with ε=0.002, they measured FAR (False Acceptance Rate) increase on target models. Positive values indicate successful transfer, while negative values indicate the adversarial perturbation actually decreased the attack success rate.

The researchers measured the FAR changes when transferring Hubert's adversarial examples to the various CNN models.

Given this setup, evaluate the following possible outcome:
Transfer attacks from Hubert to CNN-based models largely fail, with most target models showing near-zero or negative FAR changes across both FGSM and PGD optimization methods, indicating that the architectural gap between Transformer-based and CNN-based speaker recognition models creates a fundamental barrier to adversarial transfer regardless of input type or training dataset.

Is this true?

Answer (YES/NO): NO